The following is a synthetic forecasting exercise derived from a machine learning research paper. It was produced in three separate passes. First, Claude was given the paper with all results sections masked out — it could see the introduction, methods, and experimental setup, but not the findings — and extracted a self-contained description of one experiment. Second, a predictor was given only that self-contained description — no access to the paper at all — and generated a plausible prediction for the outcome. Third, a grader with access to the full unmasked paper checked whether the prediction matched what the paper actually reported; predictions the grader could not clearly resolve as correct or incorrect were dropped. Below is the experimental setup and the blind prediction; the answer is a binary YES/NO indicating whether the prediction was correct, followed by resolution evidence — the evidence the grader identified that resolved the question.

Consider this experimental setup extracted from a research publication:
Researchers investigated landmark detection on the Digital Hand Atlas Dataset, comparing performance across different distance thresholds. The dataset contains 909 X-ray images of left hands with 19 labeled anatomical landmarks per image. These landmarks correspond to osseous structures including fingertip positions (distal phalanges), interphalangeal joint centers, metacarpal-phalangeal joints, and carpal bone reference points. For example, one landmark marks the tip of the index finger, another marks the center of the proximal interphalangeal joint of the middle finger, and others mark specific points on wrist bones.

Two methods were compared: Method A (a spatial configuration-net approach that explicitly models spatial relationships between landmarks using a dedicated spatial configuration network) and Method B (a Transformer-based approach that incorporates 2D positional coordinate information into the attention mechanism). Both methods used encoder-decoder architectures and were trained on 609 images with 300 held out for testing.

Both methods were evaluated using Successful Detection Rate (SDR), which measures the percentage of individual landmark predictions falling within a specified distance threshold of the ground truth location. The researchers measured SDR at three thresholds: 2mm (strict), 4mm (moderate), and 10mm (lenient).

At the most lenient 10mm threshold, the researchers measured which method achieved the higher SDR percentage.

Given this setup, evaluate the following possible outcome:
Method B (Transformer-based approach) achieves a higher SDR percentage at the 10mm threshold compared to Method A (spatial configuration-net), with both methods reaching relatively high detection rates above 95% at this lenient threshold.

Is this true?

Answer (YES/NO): NO